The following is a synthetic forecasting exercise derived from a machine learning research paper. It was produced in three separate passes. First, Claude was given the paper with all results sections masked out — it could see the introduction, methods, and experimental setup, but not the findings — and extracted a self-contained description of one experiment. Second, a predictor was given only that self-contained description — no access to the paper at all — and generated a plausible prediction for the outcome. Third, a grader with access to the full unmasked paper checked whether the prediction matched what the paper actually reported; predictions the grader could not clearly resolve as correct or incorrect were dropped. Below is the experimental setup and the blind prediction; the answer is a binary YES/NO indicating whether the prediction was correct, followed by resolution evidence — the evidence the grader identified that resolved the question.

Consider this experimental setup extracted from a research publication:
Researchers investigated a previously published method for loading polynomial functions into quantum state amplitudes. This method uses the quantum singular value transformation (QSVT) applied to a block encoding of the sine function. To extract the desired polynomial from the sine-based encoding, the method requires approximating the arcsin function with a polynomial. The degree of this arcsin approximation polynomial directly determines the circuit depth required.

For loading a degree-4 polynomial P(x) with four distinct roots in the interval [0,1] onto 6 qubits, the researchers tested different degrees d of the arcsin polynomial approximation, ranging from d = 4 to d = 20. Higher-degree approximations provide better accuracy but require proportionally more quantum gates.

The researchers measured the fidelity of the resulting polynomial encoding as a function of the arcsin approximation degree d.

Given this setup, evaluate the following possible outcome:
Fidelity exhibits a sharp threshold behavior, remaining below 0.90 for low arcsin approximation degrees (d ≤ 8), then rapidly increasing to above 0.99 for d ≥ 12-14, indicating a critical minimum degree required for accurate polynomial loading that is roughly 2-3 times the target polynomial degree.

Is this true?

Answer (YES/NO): NO